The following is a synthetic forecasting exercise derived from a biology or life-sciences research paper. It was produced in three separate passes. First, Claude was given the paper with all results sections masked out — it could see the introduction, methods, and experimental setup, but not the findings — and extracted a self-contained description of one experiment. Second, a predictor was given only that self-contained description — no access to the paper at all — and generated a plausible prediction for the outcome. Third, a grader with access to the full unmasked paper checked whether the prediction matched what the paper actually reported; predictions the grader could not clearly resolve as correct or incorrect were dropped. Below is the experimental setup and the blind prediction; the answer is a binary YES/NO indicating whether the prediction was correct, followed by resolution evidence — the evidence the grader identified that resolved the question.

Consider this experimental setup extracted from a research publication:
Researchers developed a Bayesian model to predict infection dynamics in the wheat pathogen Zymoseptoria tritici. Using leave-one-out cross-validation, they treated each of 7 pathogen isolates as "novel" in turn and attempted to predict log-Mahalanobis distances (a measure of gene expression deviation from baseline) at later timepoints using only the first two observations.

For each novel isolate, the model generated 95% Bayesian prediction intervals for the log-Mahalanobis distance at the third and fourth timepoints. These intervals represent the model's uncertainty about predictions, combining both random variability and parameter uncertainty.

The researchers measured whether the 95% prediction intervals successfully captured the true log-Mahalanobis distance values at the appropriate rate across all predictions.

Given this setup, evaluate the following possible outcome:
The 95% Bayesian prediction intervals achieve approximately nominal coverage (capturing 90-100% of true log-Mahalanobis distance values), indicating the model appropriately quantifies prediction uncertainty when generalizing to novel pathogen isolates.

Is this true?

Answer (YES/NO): YES